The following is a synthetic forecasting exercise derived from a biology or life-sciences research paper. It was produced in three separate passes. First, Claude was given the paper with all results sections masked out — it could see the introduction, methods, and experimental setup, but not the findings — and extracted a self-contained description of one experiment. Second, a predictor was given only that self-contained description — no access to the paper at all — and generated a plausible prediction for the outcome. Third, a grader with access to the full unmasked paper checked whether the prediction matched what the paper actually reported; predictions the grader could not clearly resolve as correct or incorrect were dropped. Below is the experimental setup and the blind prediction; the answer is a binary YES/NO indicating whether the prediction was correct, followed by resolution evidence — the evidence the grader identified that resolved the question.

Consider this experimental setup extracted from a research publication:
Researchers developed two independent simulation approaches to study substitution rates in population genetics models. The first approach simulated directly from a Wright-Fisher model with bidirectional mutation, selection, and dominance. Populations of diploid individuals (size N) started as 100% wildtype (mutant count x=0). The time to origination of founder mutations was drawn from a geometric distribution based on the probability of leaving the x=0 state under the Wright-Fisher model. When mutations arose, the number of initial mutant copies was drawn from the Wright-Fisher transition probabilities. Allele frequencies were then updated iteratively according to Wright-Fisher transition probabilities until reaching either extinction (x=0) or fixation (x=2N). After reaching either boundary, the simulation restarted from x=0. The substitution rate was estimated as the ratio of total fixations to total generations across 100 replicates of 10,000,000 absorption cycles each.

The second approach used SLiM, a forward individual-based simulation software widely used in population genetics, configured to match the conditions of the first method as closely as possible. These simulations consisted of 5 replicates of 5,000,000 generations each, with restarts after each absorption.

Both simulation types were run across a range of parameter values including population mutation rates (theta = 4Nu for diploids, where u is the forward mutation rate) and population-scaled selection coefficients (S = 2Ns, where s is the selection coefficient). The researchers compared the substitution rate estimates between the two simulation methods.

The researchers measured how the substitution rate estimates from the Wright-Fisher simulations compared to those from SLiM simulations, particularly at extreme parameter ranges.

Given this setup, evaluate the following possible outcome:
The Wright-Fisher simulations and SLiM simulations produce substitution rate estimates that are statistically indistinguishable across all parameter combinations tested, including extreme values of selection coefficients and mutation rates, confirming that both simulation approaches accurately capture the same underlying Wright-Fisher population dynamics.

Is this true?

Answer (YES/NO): NO